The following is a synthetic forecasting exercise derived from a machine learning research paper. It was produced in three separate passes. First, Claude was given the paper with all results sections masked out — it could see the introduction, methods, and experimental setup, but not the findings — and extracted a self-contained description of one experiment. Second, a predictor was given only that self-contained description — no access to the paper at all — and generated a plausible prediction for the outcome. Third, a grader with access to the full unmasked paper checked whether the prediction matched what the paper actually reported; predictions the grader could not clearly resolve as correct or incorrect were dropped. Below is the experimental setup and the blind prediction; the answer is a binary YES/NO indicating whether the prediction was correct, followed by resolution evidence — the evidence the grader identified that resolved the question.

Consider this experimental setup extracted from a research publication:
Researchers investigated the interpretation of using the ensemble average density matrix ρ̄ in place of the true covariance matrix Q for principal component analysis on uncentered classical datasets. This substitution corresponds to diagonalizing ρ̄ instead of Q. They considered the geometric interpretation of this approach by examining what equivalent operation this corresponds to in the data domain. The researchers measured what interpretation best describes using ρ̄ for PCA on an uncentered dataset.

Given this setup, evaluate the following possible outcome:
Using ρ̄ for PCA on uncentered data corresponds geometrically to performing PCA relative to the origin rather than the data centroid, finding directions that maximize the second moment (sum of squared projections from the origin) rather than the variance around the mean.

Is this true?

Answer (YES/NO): NO